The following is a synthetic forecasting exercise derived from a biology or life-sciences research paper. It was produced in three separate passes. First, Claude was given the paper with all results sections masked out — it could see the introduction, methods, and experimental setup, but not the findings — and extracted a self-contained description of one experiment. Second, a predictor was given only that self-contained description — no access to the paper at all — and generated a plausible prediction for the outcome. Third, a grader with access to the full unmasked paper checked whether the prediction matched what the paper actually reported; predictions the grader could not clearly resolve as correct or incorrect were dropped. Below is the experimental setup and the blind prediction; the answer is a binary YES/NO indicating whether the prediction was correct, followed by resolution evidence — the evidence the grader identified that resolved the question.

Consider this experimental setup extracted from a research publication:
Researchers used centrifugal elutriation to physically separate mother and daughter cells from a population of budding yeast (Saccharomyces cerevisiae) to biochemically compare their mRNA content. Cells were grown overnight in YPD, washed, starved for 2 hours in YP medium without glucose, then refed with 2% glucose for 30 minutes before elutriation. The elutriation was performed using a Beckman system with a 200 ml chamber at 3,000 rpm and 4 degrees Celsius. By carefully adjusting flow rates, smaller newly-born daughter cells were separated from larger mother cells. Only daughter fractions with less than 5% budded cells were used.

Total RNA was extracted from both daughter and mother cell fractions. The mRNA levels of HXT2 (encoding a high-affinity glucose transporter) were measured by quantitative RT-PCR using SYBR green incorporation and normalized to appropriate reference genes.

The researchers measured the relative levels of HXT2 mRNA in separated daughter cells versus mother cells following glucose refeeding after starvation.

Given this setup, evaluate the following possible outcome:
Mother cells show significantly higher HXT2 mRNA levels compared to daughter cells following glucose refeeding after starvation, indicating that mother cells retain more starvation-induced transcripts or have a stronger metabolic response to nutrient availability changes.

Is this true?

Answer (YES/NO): NO